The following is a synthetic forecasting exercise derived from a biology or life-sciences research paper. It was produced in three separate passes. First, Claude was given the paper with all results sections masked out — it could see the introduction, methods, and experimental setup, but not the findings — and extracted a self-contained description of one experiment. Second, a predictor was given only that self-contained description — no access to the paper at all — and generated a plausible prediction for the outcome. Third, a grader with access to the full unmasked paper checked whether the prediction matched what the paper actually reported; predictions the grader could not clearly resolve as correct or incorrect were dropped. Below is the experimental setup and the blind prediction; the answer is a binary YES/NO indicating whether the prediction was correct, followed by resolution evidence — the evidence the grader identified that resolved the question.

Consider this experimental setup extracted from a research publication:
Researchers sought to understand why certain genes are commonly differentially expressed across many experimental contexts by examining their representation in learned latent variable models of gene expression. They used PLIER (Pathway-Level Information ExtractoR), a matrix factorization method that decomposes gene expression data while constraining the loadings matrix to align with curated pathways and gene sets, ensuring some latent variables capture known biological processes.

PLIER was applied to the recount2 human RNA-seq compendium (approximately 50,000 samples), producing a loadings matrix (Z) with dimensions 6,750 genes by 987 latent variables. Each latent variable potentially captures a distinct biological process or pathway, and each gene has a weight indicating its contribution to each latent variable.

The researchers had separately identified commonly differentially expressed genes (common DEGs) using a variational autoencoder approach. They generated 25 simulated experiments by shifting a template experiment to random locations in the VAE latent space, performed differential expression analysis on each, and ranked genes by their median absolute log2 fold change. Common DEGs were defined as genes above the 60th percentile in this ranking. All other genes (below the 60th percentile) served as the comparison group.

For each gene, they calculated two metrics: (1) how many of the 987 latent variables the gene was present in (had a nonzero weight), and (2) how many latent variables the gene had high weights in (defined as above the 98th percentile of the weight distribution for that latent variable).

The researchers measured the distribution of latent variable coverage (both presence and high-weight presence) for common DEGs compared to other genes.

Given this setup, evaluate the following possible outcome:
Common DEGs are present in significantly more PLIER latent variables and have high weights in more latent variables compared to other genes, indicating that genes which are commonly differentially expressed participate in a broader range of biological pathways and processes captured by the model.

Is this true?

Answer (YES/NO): NO